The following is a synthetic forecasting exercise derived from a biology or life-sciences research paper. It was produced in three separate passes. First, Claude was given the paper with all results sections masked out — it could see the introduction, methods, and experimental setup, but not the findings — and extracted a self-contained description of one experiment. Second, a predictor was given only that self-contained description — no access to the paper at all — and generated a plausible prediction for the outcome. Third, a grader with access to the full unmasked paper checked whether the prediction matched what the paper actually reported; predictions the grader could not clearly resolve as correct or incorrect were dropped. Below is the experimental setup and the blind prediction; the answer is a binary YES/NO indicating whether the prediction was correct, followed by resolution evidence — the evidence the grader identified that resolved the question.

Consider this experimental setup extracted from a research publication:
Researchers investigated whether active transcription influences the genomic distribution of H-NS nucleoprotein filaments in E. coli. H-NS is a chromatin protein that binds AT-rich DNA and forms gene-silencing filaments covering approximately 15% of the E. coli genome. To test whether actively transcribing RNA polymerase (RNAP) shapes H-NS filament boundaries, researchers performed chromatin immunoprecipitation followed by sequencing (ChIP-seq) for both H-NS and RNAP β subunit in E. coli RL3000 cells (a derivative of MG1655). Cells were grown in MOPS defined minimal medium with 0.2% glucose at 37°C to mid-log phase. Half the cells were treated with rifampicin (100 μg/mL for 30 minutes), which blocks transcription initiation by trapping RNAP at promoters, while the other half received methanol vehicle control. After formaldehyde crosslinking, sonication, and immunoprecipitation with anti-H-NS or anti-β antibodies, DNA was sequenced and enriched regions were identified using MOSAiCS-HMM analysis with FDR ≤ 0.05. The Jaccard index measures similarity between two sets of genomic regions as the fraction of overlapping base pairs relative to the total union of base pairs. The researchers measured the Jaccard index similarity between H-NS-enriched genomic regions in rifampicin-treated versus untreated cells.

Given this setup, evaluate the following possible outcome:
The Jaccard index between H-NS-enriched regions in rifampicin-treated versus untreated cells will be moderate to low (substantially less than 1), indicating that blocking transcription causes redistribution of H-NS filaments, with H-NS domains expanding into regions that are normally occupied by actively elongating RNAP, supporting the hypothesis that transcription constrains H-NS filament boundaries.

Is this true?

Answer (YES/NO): NO